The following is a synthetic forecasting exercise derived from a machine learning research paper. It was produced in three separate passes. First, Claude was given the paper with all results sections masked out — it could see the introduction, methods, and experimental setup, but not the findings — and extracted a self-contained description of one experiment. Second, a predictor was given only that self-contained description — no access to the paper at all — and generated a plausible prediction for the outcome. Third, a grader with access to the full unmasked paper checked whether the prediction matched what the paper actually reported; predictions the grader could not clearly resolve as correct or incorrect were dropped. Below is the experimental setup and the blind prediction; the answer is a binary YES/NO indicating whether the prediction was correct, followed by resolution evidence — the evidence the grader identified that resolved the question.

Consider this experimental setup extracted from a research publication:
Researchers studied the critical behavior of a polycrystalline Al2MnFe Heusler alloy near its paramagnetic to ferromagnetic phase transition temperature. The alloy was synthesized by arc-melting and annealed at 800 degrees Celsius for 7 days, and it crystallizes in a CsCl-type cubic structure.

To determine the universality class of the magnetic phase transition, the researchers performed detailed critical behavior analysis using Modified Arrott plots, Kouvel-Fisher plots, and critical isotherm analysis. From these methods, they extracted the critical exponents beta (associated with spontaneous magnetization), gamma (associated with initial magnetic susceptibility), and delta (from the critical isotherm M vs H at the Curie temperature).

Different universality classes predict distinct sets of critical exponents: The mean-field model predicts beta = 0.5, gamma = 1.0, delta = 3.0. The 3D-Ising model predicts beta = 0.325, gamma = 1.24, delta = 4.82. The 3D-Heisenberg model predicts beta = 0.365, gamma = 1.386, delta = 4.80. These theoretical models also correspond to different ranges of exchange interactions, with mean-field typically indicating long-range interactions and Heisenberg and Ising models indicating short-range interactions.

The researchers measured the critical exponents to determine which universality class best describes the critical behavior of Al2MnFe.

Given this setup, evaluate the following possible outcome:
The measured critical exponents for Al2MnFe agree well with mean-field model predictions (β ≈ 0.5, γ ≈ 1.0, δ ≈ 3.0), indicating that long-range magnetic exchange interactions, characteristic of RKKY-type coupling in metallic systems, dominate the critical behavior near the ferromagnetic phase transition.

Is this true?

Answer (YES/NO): NO